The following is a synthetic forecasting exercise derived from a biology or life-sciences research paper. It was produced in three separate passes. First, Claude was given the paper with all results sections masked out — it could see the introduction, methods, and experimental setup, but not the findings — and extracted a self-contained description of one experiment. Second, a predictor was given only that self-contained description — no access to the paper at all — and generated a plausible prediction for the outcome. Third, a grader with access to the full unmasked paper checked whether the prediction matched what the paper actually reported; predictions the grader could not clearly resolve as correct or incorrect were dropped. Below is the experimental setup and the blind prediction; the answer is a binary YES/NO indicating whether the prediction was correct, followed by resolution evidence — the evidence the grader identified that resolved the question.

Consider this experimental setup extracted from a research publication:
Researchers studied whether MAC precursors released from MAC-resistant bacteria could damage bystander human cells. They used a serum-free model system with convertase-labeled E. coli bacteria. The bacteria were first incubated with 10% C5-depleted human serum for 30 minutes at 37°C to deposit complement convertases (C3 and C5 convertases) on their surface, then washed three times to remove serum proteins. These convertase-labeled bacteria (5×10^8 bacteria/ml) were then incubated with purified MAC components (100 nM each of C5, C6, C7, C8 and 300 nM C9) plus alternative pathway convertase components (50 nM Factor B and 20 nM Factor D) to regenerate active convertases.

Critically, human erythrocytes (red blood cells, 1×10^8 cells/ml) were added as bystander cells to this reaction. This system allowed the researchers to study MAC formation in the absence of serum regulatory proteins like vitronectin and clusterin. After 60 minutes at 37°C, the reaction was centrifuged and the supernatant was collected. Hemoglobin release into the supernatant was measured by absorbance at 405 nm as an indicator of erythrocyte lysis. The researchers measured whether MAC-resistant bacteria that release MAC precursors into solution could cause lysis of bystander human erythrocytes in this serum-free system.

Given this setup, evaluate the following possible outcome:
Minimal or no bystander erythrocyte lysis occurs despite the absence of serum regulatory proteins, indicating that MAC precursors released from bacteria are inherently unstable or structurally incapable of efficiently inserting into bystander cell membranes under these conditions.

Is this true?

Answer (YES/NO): NO